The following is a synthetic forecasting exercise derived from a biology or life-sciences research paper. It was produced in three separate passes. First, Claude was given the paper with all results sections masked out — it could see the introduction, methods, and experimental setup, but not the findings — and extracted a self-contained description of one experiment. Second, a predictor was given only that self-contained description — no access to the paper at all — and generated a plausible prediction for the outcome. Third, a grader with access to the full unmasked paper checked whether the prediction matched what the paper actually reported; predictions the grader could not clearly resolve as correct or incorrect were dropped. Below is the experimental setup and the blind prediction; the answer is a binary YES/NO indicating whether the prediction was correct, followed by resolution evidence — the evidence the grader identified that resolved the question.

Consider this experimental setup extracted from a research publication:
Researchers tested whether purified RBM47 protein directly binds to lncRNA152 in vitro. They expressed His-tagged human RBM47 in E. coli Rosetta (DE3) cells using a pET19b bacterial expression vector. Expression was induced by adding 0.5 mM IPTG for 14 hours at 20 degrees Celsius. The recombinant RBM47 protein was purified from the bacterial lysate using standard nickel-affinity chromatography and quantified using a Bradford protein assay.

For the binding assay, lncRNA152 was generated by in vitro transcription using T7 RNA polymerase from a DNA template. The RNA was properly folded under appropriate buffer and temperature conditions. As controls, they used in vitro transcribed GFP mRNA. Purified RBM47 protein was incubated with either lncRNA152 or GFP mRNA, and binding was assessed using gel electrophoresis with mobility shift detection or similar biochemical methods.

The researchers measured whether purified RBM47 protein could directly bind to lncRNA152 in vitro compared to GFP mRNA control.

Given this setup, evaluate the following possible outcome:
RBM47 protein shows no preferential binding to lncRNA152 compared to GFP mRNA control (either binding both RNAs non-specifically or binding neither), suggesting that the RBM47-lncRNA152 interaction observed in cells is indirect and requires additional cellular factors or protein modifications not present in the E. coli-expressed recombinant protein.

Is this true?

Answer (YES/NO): NO